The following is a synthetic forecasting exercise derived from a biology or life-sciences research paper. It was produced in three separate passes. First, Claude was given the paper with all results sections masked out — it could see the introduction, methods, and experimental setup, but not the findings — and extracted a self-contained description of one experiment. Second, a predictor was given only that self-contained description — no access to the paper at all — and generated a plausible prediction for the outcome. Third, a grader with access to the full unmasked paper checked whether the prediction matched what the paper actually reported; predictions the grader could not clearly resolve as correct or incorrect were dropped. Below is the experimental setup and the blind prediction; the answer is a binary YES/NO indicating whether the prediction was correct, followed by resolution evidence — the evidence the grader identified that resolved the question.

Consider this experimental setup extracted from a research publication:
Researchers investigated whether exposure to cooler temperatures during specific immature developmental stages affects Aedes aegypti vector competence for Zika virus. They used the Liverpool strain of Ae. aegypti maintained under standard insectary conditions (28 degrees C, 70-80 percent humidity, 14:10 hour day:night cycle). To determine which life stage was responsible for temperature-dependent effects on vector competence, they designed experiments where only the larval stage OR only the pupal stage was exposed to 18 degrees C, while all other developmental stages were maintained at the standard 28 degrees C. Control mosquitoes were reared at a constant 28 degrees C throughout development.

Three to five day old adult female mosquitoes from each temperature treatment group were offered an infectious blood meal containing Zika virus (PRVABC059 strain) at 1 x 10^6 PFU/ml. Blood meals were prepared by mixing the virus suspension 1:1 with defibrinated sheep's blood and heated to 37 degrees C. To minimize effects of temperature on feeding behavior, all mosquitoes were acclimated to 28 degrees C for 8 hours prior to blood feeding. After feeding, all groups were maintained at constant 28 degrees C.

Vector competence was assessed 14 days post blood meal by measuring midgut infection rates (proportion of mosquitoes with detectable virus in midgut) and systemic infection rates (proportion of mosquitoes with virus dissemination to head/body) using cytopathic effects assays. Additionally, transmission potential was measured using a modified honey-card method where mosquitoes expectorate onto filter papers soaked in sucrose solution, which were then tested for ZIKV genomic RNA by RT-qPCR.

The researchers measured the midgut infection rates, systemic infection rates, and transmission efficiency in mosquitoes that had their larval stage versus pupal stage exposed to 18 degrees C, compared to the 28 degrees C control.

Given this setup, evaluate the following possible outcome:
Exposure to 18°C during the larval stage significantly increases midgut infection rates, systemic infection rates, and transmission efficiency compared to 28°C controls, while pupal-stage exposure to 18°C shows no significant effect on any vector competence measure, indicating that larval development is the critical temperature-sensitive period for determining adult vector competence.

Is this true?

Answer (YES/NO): NO